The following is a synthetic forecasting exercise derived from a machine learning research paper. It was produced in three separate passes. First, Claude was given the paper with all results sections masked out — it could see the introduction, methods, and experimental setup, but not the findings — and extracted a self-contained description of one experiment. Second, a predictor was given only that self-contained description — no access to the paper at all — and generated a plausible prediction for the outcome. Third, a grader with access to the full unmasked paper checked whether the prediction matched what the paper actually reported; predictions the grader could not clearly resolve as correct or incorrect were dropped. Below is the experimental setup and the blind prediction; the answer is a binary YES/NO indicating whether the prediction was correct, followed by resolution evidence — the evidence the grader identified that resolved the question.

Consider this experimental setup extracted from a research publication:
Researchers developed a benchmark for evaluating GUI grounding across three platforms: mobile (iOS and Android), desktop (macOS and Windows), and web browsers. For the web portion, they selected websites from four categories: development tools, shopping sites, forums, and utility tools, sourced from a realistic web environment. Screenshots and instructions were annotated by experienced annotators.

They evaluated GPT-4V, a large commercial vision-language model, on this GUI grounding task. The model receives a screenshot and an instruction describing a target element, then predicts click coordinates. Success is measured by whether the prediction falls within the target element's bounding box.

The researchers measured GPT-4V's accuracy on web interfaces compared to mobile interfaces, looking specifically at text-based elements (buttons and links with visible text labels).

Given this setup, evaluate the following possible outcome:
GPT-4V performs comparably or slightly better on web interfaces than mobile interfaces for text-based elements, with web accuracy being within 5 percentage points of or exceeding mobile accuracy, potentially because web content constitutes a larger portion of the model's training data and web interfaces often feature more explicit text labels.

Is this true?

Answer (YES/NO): NO